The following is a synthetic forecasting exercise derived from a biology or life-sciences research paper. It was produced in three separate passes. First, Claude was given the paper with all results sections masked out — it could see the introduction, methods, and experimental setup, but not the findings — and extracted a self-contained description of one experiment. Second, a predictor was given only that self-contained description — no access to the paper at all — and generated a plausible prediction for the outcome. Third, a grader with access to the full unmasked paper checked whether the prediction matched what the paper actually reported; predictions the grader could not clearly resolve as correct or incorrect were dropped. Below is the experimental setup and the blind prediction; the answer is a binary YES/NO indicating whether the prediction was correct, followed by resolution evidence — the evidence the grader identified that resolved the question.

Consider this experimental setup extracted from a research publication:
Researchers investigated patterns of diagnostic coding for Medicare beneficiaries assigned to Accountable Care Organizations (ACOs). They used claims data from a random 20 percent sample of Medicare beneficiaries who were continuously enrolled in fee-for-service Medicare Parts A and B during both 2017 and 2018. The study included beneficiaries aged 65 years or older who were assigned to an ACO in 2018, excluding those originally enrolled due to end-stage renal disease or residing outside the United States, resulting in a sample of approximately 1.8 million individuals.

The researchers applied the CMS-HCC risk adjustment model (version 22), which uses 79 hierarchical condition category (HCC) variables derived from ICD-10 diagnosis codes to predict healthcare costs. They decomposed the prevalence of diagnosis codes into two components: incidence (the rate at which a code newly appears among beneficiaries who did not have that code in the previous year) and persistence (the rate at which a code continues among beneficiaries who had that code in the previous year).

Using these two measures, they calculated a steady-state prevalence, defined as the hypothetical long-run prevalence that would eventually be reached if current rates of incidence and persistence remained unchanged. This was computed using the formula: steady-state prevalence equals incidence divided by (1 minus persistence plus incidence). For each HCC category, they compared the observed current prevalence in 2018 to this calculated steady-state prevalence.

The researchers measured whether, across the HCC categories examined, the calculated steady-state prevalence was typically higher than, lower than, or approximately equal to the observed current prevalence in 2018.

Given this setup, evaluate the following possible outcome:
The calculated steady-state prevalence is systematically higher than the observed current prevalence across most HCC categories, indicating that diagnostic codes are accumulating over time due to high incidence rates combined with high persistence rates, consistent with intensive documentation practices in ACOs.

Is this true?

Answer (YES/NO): YES